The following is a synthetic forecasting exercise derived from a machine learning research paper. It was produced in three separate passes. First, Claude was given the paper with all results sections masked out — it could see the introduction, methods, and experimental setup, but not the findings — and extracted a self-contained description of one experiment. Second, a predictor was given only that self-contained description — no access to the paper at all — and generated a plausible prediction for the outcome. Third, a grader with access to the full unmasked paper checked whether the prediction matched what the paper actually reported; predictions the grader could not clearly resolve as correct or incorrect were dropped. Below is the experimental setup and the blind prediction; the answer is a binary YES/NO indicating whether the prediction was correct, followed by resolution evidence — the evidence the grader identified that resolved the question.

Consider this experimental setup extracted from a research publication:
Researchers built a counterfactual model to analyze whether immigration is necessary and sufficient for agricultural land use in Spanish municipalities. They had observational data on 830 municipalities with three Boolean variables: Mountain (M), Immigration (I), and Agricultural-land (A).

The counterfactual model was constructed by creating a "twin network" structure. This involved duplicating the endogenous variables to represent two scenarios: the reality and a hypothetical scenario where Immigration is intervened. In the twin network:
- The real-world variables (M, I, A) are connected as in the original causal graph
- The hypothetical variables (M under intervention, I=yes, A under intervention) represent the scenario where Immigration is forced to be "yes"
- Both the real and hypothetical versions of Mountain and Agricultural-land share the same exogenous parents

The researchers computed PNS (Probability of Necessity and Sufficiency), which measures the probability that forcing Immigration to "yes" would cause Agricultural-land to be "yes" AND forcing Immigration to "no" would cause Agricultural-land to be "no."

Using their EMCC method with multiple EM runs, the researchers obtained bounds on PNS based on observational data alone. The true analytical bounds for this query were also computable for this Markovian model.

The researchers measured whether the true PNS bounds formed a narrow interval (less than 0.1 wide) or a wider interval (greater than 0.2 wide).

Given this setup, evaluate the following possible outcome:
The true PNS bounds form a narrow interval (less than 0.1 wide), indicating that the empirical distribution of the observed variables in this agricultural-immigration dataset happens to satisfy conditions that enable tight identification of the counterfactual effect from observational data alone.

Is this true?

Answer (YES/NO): NO